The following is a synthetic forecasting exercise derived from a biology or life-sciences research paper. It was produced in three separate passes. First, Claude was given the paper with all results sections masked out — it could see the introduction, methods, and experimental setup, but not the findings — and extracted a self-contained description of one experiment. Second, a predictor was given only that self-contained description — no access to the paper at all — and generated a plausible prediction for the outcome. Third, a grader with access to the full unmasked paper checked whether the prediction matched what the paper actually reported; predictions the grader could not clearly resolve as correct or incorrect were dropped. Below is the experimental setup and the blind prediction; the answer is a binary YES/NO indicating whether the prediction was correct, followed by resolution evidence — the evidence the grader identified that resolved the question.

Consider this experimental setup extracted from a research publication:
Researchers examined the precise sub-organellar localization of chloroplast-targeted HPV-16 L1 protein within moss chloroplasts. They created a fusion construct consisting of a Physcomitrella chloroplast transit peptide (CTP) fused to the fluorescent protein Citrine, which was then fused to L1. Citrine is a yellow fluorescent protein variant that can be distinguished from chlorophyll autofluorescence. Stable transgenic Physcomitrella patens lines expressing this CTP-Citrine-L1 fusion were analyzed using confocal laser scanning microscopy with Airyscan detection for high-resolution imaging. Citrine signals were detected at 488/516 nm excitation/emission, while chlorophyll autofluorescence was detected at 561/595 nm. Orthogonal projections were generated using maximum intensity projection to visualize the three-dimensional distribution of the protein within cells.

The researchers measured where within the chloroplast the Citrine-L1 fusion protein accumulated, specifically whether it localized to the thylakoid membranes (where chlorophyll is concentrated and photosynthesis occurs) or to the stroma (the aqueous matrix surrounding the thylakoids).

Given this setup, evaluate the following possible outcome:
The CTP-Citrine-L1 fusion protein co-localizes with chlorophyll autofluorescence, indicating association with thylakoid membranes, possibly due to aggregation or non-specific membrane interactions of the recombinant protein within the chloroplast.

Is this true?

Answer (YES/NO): NO